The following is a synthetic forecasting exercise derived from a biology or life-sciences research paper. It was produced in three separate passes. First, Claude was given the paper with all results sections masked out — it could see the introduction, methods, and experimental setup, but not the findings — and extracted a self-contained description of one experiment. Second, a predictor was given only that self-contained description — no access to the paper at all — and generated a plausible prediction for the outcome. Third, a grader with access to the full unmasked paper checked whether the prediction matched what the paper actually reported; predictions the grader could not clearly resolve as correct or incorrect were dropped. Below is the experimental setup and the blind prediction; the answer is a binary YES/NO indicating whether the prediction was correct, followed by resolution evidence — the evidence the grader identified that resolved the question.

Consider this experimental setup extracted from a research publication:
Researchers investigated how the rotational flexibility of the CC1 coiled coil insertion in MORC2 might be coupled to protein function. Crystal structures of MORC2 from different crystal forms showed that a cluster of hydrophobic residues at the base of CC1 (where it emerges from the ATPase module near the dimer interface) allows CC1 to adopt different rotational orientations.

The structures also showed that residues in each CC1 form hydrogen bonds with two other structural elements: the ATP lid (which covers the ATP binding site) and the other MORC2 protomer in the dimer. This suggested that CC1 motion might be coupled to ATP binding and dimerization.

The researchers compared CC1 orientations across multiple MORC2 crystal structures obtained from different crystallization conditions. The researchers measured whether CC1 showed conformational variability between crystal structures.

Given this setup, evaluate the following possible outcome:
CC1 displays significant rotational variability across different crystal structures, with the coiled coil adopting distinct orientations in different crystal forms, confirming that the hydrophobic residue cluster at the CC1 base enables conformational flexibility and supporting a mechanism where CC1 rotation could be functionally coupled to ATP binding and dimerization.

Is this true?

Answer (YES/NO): YES